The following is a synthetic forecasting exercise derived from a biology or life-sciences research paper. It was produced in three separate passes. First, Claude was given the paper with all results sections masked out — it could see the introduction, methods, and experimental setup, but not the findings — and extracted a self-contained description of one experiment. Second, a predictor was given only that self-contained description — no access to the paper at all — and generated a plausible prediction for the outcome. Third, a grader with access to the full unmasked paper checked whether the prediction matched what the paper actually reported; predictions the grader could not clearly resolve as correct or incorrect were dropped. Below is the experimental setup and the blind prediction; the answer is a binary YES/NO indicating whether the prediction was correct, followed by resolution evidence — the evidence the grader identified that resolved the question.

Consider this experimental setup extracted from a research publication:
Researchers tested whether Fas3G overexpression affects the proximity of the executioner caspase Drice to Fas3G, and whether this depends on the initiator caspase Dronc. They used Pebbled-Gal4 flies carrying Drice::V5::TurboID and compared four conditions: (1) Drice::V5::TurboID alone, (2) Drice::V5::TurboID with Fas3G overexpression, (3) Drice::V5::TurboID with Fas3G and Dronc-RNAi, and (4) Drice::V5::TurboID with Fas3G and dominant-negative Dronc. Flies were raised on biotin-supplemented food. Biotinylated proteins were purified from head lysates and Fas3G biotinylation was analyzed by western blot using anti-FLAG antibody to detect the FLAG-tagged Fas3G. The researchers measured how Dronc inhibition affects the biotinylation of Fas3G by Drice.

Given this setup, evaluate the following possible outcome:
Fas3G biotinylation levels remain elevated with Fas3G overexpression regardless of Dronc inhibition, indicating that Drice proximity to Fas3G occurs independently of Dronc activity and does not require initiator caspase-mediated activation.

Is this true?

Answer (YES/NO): YES